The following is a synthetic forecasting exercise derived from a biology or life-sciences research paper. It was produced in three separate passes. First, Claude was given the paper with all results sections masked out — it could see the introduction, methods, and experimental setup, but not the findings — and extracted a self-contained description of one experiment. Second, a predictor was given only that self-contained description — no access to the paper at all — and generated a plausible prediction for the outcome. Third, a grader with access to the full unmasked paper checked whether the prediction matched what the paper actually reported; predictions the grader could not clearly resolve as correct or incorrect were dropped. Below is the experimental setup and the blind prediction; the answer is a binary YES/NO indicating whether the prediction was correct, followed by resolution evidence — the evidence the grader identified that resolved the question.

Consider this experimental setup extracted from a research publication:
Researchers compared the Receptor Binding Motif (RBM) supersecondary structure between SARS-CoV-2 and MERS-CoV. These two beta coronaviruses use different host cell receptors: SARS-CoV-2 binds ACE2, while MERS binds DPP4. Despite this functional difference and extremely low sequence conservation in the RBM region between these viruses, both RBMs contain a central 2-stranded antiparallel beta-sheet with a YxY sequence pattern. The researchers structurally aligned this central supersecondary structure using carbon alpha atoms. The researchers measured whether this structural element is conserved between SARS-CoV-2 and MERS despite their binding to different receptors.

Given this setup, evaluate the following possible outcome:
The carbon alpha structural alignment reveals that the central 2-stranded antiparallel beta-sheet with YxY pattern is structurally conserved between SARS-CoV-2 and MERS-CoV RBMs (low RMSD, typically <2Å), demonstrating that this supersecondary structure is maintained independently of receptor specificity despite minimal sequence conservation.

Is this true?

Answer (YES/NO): YES